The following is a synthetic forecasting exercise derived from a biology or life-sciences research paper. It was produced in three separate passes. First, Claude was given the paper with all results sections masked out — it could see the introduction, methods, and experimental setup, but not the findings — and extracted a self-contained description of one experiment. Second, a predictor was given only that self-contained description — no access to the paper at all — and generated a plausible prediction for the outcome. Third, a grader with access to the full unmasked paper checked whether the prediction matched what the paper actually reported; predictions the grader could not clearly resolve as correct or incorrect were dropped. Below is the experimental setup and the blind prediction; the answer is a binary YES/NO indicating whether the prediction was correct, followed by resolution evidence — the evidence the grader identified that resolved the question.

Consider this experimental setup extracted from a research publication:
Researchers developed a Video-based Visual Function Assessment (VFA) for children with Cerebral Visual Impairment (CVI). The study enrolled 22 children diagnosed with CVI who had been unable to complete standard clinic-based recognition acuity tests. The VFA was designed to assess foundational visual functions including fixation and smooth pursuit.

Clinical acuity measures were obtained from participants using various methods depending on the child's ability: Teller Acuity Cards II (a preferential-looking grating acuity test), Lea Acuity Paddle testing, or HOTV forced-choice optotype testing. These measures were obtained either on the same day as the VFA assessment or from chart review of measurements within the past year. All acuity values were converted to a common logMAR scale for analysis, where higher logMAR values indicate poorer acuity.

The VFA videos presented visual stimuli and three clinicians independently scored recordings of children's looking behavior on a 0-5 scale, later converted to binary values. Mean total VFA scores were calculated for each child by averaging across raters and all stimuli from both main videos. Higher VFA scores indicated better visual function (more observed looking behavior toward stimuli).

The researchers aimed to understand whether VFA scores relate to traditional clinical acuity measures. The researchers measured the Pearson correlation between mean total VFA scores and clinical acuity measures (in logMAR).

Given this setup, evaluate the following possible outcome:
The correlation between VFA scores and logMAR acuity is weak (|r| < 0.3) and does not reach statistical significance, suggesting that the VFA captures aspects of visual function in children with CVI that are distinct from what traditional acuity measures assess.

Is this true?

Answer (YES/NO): NO